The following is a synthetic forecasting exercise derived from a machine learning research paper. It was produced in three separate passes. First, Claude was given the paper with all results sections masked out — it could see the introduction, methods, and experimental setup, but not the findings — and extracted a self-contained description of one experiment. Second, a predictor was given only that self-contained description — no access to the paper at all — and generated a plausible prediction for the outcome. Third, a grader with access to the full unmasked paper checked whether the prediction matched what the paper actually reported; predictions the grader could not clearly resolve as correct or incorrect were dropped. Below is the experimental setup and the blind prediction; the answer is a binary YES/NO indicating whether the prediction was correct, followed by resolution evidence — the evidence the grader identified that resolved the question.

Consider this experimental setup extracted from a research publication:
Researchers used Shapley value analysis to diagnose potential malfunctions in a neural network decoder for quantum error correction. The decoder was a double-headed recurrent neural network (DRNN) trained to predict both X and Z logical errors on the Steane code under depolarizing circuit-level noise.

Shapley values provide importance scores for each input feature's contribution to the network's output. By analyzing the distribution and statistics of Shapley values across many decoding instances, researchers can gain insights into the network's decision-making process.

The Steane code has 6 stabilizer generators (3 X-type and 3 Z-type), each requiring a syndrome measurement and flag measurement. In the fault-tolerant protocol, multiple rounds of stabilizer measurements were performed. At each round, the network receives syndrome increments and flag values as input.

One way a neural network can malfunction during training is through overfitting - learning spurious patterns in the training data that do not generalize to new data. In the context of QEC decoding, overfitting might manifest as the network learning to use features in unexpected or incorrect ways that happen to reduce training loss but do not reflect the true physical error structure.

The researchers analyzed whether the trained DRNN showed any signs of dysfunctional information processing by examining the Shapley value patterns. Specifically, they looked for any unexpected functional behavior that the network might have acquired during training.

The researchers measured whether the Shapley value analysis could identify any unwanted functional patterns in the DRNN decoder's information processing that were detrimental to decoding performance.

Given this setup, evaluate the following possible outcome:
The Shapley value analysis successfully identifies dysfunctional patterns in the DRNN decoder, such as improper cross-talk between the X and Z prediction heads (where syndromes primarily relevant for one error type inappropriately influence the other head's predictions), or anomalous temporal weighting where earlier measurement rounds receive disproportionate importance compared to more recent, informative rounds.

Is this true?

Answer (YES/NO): YES